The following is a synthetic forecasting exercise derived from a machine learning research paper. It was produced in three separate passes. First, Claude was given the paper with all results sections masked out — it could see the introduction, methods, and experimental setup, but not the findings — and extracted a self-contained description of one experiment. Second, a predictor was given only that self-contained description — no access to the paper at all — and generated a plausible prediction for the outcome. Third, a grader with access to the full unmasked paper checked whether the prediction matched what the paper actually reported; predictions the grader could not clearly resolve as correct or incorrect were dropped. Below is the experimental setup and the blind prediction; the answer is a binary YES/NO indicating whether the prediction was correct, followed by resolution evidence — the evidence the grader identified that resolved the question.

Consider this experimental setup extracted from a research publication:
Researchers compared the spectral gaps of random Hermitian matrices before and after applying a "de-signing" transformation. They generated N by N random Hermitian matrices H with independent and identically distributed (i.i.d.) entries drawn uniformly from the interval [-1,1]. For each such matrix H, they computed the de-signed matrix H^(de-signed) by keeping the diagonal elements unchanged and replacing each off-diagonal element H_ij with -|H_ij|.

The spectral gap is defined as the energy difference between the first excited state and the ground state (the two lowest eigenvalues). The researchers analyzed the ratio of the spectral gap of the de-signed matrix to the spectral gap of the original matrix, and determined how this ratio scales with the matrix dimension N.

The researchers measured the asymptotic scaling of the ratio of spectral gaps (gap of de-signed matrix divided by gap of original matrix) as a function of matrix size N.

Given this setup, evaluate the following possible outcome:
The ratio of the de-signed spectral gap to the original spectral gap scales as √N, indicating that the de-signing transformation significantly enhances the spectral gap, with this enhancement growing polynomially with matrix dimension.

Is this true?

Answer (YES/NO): NO